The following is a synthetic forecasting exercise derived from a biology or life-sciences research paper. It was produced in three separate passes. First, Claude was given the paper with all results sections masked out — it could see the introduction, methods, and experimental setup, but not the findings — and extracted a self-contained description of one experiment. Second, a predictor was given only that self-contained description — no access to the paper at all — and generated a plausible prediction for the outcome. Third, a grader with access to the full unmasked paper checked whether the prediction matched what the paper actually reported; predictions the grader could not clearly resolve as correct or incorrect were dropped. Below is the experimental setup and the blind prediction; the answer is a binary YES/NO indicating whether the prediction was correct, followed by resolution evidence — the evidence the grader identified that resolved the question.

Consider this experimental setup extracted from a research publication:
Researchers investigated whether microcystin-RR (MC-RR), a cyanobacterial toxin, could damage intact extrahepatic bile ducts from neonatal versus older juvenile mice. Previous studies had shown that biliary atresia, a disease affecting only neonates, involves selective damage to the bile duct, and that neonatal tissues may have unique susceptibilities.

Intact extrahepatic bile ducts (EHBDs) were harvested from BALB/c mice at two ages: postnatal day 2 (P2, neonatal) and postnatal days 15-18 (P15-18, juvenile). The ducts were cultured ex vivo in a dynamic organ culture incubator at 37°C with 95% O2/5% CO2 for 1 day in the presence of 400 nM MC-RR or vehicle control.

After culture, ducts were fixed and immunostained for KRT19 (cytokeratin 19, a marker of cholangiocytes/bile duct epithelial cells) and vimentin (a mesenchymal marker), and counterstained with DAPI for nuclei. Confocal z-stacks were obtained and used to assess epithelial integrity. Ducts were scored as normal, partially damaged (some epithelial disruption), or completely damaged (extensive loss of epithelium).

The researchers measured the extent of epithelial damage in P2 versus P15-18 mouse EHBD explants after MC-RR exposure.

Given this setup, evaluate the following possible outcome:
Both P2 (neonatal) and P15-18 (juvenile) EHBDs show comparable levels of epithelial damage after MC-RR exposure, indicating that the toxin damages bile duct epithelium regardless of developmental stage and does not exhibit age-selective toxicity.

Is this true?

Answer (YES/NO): NO